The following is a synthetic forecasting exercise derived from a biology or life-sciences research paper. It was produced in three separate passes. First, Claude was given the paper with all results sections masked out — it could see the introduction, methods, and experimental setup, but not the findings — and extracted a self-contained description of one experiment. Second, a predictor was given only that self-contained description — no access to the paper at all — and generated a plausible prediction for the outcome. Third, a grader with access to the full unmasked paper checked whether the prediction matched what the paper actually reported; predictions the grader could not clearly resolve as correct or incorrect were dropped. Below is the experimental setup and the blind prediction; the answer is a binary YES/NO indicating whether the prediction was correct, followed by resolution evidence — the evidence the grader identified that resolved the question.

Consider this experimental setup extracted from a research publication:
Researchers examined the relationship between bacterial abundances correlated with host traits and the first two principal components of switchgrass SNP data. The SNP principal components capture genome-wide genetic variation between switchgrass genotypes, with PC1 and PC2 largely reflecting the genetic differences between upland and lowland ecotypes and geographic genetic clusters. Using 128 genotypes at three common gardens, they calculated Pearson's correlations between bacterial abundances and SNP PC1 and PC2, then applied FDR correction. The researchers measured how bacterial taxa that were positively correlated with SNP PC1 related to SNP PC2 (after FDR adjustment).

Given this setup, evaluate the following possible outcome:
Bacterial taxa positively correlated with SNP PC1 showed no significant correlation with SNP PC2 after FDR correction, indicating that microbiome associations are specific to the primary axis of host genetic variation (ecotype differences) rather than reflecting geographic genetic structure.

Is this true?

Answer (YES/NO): NO